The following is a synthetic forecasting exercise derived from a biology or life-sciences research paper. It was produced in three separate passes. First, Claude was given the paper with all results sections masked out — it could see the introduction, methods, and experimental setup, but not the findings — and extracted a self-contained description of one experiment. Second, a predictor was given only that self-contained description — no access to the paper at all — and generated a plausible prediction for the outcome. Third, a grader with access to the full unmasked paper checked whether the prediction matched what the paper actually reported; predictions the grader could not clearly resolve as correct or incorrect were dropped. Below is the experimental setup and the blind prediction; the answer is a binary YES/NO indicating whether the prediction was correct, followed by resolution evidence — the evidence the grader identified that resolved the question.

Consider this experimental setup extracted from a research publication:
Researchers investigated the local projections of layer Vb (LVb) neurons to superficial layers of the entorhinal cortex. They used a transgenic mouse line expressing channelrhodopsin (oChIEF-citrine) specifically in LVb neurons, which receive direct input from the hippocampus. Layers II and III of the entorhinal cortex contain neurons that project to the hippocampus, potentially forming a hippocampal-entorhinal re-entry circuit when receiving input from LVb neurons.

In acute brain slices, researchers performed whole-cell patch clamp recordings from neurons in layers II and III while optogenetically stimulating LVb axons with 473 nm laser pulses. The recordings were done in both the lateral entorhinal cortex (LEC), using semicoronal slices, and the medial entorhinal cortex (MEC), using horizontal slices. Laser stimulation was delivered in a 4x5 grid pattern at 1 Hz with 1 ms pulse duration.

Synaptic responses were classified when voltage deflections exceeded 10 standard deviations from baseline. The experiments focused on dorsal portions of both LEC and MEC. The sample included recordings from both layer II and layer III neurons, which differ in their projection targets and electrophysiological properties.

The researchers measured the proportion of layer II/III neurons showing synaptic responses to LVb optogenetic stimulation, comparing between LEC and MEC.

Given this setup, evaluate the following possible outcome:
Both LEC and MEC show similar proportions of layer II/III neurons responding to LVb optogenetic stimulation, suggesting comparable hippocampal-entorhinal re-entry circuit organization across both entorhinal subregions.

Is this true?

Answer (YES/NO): YES